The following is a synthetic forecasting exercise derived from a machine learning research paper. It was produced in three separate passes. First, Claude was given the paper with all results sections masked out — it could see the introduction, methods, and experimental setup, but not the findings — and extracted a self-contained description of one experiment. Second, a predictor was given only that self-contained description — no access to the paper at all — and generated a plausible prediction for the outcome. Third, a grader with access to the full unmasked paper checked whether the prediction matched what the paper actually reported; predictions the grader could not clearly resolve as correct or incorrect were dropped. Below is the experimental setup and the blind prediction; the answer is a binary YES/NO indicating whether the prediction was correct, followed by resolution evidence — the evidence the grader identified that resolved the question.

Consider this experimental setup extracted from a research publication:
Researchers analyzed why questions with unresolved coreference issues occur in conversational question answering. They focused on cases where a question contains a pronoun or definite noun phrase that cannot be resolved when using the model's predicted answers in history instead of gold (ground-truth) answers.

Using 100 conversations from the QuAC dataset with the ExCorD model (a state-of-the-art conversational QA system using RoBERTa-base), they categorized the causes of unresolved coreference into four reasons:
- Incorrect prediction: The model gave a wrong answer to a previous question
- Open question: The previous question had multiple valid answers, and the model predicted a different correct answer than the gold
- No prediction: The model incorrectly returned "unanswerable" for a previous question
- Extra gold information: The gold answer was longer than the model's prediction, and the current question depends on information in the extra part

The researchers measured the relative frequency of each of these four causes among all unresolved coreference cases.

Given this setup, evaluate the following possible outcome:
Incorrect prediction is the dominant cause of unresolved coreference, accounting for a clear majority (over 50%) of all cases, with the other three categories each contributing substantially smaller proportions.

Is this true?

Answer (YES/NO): NO